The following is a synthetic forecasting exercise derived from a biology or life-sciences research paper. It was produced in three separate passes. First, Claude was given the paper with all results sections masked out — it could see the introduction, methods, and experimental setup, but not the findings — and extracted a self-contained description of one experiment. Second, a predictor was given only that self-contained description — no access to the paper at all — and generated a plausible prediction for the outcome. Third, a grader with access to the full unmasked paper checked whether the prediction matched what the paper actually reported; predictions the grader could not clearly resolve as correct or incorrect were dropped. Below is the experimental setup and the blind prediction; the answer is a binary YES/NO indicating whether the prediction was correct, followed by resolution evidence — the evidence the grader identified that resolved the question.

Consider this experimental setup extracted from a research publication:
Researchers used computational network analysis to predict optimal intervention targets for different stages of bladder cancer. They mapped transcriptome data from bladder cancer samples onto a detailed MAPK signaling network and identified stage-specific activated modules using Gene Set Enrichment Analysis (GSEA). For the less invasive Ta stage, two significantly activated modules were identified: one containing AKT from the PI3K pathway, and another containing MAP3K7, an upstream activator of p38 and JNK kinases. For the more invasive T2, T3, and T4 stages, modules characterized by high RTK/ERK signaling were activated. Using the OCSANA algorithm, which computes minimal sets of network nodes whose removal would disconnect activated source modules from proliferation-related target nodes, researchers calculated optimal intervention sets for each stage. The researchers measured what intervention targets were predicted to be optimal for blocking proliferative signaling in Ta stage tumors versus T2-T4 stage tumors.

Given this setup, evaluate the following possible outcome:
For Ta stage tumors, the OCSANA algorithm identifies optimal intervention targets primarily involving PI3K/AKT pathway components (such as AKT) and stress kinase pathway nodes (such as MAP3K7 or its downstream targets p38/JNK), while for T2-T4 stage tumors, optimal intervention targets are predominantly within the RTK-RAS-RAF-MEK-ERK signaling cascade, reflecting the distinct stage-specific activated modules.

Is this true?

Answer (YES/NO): YES